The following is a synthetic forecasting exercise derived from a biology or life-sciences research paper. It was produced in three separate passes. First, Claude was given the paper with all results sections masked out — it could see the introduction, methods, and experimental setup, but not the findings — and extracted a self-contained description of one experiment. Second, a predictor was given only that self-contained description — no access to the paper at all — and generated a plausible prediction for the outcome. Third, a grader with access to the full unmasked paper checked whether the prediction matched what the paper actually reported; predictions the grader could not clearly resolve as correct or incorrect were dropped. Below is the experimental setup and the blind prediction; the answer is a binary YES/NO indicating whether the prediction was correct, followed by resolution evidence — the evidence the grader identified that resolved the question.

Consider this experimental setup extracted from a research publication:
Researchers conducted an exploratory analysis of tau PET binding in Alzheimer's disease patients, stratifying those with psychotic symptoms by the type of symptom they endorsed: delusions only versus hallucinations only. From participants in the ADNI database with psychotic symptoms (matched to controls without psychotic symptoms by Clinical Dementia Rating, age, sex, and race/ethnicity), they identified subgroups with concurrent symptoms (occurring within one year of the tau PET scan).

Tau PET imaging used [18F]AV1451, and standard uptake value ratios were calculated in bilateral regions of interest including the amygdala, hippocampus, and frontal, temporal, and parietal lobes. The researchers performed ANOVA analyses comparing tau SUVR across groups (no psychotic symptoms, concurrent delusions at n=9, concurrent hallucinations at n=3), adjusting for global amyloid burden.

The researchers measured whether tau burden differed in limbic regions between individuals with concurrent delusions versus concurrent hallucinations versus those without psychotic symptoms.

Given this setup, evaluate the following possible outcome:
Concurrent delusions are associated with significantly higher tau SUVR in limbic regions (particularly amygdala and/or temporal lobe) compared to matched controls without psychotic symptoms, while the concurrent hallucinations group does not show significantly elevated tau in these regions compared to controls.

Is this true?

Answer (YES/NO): YES